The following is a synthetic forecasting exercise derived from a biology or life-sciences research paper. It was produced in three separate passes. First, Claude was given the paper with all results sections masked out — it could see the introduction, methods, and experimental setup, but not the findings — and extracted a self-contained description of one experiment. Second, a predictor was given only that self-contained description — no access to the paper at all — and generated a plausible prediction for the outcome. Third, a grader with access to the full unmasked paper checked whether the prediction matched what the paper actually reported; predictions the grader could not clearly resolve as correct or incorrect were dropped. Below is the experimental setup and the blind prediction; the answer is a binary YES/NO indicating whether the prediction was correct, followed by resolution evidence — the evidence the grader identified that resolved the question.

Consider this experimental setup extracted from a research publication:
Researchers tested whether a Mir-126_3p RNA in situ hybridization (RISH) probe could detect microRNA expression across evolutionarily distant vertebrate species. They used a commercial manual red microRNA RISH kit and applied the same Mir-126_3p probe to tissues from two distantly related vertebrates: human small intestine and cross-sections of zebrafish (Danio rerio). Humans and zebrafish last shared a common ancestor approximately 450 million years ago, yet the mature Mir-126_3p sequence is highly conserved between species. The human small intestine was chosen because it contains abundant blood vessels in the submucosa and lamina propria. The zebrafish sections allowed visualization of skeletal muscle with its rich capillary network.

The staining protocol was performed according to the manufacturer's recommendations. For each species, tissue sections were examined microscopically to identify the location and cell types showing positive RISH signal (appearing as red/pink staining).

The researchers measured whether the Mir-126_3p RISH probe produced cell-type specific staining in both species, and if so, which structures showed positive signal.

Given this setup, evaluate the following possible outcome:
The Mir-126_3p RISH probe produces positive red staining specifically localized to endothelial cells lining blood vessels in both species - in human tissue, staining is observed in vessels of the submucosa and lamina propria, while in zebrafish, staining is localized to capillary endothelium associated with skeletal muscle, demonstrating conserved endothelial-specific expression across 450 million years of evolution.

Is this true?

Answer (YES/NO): YES